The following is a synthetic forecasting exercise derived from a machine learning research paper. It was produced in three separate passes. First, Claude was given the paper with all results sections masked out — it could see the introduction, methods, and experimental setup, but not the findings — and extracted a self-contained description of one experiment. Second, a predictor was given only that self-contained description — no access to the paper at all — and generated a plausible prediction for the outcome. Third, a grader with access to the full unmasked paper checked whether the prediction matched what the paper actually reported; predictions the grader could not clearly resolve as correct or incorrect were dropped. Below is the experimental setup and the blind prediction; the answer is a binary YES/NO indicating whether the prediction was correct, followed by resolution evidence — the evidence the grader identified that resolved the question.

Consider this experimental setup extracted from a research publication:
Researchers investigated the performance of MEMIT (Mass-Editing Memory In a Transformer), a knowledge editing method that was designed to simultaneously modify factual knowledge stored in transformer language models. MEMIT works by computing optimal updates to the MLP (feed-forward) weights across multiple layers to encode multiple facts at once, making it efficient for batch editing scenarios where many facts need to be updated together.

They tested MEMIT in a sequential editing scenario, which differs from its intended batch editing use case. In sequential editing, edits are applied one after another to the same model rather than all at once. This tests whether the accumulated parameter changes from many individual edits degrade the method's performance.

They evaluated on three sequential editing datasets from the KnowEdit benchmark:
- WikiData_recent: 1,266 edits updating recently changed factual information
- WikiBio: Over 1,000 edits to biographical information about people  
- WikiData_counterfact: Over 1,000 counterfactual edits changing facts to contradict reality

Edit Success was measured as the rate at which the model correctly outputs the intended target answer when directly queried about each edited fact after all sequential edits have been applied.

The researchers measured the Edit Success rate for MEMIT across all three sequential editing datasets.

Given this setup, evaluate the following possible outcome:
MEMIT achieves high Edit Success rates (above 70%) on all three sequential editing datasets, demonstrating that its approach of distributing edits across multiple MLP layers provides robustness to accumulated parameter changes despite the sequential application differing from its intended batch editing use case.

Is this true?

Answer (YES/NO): NO